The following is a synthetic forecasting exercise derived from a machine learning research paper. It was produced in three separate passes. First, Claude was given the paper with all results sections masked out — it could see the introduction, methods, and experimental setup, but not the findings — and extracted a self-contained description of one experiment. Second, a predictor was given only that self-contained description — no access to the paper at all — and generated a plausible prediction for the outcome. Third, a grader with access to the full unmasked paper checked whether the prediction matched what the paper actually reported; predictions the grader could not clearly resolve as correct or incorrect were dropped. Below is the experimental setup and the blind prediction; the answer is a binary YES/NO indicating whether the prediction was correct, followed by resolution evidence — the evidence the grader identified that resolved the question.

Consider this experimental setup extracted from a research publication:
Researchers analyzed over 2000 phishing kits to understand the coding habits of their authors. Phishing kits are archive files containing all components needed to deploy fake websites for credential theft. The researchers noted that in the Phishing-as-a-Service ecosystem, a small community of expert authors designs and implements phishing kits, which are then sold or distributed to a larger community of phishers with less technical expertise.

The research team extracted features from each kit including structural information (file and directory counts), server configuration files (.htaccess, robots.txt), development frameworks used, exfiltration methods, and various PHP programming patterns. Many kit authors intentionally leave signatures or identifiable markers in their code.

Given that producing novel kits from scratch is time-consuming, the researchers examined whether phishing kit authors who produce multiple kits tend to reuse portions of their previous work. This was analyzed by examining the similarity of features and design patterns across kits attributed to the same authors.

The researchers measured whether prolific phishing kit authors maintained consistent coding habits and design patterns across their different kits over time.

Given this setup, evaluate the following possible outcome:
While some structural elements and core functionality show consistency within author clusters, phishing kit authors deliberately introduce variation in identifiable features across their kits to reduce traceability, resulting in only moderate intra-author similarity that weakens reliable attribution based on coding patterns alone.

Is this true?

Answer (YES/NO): NO